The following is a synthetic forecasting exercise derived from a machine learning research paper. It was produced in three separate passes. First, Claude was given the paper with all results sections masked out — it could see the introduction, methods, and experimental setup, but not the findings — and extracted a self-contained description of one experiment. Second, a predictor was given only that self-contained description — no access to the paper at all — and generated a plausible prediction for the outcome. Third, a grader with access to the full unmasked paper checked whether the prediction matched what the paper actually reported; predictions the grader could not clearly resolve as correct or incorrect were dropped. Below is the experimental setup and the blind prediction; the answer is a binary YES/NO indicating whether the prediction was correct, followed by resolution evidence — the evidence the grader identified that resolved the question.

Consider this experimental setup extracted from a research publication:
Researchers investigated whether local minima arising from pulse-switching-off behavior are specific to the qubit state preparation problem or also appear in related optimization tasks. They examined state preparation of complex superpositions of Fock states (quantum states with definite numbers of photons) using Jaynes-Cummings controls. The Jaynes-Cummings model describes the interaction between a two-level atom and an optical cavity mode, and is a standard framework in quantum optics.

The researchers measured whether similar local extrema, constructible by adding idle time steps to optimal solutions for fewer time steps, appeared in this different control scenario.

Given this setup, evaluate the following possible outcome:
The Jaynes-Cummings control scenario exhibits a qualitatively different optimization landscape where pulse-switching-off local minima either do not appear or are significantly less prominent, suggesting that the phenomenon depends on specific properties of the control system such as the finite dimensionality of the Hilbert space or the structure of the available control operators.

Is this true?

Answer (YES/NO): NO